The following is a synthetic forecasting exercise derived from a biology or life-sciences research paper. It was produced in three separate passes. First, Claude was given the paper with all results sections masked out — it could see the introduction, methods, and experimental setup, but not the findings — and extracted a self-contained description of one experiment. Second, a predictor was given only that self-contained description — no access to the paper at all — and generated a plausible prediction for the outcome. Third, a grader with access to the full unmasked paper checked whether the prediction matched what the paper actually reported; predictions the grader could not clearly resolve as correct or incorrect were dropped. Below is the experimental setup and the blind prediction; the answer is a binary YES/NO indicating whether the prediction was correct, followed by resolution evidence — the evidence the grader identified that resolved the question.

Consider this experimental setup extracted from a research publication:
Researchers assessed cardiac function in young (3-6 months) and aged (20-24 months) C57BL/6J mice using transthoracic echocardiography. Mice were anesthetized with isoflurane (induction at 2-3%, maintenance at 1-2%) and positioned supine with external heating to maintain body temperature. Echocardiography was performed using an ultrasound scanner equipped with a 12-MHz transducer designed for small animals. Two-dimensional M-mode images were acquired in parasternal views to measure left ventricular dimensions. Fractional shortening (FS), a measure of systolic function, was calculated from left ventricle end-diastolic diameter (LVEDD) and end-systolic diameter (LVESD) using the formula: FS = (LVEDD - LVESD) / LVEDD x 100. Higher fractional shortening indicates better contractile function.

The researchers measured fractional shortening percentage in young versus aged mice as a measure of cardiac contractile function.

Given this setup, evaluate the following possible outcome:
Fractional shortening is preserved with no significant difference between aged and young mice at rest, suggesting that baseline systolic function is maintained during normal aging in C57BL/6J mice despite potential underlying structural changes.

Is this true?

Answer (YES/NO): YES